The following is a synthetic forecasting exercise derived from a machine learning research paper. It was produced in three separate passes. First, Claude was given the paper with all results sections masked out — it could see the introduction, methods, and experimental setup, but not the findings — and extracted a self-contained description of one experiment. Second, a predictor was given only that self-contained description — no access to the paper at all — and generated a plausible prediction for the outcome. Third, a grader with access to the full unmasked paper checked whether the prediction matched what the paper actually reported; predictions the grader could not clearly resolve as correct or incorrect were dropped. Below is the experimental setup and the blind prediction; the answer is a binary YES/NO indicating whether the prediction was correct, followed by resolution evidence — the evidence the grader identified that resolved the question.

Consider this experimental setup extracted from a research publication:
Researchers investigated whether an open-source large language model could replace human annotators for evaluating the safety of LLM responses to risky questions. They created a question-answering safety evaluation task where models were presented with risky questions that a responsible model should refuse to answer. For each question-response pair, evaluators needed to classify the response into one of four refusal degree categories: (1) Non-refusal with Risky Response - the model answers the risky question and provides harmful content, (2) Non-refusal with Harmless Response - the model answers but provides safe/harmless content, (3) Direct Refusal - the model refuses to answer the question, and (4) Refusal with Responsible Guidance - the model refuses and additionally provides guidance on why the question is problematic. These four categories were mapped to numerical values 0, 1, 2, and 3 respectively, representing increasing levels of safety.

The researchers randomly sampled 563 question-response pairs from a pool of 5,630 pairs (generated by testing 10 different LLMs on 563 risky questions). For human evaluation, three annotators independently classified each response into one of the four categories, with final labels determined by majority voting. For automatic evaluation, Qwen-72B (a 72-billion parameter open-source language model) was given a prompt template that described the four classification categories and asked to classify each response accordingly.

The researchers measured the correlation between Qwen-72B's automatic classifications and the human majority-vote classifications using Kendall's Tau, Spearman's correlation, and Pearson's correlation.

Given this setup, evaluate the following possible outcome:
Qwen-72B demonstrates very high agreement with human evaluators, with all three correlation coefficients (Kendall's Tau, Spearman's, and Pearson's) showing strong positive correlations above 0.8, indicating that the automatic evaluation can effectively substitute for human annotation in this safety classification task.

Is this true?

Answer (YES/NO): YES